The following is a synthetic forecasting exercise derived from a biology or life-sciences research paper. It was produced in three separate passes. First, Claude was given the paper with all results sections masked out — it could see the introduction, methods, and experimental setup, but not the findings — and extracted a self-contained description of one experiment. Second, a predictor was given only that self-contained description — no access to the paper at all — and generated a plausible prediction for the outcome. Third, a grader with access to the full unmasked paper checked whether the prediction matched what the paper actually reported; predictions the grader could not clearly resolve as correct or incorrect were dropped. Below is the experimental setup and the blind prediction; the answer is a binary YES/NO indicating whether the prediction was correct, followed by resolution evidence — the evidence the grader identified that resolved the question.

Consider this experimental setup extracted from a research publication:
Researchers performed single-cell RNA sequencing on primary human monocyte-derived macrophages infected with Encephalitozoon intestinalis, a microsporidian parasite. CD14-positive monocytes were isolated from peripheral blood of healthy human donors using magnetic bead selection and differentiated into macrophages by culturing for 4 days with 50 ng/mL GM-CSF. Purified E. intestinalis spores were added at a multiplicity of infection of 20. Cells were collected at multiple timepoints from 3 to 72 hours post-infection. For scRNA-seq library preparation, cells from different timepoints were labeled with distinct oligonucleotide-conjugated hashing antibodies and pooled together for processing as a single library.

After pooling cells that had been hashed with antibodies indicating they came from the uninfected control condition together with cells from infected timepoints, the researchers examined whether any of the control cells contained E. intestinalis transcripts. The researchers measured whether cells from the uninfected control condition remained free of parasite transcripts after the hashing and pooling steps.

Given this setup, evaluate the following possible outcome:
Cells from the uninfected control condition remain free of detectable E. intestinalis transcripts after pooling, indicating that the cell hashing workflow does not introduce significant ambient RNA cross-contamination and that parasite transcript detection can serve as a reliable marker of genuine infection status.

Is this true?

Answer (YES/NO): NO